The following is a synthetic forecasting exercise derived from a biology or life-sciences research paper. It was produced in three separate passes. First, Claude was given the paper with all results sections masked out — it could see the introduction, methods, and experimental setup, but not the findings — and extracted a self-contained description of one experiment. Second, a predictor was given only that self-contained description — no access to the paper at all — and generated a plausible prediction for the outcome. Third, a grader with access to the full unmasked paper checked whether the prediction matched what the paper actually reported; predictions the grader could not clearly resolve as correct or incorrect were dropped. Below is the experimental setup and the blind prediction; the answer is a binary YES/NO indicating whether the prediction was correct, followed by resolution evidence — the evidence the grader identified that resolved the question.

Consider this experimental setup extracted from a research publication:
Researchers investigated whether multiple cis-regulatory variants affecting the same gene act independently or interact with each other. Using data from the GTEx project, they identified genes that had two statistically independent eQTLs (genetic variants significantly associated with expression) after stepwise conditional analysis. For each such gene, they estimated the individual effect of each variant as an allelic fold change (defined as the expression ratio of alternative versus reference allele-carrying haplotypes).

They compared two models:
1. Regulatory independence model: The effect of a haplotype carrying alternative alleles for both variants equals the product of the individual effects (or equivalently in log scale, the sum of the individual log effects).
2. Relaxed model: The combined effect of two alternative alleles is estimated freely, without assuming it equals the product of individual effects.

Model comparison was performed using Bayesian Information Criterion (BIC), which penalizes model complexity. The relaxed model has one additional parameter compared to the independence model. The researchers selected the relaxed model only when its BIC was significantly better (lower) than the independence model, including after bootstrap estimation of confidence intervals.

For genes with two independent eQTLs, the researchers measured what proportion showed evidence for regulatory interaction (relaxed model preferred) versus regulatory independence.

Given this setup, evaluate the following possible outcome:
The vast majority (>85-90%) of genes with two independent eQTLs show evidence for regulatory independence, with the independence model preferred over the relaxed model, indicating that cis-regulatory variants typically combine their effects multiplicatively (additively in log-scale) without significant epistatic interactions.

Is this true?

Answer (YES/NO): YES